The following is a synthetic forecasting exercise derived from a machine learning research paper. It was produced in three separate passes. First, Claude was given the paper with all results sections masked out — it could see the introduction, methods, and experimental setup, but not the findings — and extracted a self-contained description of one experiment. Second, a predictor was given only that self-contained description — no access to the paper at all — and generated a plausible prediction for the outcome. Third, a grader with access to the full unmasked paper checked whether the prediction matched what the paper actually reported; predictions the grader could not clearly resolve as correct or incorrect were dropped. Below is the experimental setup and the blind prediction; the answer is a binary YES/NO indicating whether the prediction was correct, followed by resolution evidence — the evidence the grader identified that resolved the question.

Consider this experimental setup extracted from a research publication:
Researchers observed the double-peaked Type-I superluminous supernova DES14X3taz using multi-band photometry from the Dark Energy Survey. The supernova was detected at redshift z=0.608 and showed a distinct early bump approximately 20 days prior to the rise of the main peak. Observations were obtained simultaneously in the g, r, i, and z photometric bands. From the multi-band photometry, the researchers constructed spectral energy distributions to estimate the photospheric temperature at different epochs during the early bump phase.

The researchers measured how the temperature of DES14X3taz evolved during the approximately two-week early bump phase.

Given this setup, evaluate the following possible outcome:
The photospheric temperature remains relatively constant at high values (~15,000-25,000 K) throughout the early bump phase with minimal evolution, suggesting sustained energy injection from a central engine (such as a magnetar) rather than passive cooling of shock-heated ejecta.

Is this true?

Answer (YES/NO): NO